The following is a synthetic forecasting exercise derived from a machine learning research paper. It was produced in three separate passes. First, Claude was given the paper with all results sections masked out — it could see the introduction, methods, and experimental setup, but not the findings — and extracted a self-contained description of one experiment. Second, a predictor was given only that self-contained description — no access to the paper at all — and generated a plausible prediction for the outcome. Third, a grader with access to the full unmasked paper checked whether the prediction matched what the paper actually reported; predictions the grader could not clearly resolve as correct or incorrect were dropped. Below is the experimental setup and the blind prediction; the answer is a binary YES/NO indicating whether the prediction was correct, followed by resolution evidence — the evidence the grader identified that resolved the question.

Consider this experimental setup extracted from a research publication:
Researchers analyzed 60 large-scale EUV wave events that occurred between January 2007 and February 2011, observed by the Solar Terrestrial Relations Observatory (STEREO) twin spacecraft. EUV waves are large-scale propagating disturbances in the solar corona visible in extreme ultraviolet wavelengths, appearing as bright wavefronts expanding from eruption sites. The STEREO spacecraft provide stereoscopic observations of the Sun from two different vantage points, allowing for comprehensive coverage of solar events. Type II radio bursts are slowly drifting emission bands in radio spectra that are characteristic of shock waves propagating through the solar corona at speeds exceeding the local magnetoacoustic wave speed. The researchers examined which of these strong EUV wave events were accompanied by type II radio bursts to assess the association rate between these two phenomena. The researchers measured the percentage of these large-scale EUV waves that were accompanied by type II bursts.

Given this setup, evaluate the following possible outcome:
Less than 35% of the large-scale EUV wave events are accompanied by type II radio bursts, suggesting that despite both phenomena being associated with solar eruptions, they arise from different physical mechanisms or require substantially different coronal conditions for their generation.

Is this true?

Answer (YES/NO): YES